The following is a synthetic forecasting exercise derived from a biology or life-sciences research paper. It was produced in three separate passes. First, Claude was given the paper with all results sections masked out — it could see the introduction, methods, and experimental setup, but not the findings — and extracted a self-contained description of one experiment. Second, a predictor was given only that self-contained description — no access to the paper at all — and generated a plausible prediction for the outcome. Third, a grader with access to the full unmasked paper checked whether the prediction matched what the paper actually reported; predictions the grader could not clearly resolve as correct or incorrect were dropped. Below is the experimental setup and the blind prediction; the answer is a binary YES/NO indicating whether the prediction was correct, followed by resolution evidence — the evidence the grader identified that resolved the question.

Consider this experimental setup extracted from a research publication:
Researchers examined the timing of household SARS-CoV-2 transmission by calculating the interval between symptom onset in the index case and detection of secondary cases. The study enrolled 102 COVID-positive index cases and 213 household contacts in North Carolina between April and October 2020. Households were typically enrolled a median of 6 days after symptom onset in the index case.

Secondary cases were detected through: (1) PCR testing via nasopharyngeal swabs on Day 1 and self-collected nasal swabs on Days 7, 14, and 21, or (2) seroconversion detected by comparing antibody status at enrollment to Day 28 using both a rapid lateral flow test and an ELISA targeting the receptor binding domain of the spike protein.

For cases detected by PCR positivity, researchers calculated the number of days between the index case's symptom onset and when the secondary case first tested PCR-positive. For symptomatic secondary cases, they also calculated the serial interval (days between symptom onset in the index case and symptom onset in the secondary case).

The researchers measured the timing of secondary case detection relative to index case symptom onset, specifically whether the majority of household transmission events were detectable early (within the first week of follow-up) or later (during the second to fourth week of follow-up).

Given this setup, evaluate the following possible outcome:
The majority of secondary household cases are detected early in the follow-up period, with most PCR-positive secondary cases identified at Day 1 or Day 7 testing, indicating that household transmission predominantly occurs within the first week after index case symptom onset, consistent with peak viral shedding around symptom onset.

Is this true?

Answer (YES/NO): YES